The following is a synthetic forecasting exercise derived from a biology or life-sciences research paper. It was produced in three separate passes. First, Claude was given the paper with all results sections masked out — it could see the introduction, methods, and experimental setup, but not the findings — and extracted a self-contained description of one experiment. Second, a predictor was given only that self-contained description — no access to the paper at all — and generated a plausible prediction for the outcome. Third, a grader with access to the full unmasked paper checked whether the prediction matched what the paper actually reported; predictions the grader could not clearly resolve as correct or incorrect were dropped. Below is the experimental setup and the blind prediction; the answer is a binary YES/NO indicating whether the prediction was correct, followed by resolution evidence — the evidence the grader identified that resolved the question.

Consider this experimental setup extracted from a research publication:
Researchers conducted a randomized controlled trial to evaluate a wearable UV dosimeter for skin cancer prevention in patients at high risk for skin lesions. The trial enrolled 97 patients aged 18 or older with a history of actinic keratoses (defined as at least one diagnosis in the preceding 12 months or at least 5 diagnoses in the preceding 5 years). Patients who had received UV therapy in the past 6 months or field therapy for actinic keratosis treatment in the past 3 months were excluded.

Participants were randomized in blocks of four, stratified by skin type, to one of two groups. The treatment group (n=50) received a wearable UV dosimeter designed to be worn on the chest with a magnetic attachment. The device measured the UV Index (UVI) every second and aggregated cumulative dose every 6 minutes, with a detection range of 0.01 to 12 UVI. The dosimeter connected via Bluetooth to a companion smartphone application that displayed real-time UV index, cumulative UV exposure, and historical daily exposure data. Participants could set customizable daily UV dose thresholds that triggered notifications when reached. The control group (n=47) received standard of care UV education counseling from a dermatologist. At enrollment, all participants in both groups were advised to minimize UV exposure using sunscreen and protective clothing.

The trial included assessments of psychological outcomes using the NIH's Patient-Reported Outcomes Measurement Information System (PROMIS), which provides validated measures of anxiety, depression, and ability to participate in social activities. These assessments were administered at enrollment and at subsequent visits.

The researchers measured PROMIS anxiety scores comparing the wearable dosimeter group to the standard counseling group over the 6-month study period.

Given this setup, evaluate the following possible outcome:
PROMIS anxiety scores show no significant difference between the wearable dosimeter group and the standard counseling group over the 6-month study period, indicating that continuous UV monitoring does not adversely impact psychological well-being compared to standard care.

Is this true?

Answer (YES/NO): YES